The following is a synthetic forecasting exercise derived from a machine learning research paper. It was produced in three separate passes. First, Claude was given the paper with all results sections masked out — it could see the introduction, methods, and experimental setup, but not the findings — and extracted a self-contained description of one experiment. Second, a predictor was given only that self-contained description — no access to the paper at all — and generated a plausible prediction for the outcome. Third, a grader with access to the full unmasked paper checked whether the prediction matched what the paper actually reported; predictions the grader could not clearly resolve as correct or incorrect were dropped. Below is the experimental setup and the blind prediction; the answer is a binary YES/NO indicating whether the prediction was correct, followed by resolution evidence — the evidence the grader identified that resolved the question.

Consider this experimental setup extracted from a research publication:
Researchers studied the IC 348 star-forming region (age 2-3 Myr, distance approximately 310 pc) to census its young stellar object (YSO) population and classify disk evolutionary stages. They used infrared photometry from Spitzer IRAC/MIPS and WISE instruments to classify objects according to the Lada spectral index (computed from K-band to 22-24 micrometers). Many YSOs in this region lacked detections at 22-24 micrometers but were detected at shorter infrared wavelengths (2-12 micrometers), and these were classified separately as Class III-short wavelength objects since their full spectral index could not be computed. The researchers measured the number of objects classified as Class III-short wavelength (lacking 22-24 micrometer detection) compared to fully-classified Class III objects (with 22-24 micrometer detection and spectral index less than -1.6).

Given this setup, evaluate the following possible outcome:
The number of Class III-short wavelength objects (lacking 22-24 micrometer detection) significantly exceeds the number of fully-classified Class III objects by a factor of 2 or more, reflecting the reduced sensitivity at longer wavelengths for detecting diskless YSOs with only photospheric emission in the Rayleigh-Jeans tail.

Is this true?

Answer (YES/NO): YES